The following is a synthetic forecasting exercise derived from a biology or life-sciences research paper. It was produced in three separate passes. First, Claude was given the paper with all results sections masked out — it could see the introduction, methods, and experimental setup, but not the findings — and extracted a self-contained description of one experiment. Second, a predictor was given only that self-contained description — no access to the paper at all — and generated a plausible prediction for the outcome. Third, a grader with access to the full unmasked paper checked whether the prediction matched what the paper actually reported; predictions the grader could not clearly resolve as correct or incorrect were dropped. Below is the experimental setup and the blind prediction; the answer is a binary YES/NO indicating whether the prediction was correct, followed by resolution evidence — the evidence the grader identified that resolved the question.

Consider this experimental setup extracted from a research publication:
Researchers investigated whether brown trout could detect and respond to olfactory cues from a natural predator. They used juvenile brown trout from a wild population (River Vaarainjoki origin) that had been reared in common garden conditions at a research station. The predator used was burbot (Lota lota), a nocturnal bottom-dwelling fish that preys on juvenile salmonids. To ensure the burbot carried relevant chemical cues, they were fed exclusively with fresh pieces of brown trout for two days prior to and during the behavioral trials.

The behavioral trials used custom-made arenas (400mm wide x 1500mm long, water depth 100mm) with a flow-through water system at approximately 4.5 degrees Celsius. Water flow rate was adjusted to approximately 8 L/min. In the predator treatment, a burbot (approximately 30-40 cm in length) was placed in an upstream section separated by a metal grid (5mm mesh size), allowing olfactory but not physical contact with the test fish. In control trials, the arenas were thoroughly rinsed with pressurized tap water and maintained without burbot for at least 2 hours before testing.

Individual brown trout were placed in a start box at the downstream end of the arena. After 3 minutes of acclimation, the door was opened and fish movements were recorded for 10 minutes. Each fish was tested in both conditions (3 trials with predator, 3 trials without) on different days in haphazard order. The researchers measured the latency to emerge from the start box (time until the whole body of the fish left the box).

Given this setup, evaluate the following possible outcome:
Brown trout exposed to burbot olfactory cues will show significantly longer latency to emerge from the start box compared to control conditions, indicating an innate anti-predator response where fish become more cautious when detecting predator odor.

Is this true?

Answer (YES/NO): NO